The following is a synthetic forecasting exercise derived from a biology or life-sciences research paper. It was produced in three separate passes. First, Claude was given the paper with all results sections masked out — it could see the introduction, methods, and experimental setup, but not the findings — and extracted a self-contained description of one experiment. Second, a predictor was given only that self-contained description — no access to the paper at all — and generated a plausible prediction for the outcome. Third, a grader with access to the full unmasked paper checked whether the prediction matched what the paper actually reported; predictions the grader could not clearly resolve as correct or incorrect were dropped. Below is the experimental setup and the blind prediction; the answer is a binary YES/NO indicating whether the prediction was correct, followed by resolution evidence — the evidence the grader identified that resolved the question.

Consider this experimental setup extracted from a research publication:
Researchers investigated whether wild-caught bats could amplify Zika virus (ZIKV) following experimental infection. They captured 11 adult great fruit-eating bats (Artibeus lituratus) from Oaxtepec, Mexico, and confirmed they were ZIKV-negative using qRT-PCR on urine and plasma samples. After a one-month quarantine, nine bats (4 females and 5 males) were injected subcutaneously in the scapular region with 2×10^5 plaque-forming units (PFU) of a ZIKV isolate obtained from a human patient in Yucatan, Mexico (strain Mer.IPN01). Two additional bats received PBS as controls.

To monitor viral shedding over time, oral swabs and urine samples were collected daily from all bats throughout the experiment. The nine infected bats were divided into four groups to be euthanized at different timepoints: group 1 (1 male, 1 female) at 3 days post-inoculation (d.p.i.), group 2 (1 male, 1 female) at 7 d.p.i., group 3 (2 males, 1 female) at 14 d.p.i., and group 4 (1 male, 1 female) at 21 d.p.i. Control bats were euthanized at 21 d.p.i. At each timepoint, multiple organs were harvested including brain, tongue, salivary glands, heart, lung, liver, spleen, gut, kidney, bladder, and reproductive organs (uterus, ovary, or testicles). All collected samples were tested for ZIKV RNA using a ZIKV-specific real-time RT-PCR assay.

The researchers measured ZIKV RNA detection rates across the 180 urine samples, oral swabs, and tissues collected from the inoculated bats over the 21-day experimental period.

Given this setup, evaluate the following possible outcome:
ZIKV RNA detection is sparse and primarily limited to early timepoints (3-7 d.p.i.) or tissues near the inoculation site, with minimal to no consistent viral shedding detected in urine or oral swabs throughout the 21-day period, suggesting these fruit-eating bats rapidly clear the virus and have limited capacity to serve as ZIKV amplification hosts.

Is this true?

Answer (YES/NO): NO